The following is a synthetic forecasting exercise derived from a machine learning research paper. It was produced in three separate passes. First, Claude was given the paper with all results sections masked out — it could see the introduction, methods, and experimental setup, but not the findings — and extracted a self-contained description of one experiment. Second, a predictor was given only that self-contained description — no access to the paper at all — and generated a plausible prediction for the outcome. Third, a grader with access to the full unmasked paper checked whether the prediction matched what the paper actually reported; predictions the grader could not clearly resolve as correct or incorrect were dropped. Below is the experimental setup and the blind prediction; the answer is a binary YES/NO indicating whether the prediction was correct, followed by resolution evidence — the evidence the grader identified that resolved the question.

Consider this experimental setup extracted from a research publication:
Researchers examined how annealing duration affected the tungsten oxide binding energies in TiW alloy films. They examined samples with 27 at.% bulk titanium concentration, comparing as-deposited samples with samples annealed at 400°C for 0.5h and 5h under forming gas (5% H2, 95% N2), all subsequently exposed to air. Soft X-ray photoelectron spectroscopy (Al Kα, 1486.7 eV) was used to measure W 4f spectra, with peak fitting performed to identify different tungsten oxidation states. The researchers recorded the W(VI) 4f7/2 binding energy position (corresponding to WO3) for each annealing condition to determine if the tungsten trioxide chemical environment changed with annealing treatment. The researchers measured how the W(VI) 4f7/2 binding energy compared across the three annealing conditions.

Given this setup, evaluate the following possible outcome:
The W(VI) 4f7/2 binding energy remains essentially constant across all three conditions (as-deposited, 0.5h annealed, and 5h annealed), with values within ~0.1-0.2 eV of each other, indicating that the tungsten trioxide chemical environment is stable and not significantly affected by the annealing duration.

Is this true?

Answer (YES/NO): YES